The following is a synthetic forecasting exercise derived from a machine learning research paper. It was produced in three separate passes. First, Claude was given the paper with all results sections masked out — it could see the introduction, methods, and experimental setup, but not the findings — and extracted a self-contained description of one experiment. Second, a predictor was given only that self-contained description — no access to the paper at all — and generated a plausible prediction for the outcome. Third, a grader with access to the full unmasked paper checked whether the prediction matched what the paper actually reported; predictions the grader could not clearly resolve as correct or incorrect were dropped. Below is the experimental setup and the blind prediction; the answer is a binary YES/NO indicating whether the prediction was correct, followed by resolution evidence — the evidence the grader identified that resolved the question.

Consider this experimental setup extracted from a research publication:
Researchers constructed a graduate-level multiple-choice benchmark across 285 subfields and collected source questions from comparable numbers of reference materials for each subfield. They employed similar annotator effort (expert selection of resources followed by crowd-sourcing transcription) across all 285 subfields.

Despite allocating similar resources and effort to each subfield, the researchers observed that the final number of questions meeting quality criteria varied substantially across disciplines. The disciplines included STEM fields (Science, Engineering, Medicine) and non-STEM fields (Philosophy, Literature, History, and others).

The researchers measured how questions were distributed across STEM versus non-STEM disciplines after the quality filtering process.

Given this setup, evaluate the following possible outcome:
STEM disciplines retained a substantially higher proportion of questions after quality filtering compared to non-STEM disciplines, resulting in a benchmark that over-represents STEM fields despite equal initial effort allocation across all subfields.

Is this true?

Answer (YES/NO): YES